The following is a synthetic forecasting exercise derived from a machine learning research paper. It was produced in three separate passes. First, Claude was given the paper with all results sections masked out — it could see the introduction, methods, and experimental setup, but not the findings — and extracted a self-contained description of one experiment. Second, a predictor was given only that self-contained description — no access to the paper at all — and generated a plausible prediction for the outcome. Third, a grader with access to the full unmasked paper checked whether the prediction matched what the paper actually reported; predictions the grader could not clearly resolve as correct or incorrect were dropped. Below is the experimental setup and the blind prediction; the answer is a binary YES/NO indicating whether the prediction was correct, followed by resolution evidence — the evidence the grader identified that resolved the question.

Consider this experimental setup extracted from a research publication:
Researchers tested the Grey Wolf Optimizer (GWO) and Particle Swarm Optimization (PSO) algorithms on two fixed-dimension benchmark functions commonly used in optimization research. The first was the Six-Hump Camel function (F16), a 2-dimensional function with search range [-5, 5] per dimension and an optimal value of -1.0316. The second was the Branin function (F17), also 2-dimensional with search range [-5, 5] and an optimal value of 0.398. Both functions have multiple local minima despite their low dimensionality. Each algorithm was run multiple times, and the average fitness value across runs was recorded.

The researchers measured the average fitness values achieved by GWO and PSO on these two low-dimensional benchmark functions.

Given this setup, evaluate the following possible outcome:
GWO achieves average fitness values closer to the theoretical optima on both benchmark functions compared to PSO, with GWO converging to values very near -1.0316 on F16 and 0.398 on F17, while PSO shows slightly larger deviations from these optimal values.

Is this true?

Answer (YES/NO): NO